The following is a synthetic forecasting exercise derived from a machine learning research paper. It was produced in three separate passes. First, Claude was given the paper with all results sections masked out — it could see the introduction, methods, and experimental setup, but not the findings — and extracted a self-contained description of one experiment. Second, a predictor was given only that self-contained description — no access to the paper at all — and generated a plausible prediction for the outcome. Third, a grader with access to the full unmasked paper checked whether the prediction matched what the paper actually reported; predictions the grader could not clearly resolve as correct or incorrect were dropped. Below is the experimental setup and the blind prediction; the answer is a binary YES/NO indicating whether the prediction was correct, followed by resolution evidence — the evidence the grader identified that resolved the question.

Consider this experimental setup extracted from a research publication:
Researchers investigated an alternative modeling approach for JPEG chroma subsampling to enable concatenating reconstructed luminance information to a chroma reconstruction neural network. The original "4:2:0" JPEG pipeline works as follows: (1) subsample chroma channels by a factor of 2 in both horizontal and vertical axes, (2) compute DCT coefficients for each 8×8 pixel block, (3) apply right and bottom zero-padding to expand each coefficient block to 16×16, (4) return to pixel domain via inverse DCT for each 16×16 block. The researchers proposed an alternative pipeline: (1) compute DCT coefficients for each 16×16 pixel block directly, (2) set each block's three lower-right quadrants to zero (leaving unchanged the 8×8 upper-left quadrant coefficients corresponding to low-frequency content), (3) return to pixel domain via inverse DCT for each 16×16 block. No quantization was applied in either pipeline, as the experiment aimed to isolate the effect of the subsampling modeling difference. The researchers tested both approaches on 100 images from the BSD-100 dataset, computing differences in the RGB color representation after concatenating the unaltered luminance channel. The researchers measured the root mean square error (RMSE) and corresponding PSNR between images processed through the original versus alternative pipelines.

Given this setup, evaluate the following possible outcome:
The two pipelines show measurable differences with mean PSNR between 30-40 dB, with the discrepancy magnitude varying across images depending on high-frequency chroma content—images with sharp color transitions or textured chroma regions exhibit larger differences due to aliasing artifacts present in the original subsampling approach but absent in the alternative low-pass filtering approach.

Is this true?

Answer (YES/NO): NO